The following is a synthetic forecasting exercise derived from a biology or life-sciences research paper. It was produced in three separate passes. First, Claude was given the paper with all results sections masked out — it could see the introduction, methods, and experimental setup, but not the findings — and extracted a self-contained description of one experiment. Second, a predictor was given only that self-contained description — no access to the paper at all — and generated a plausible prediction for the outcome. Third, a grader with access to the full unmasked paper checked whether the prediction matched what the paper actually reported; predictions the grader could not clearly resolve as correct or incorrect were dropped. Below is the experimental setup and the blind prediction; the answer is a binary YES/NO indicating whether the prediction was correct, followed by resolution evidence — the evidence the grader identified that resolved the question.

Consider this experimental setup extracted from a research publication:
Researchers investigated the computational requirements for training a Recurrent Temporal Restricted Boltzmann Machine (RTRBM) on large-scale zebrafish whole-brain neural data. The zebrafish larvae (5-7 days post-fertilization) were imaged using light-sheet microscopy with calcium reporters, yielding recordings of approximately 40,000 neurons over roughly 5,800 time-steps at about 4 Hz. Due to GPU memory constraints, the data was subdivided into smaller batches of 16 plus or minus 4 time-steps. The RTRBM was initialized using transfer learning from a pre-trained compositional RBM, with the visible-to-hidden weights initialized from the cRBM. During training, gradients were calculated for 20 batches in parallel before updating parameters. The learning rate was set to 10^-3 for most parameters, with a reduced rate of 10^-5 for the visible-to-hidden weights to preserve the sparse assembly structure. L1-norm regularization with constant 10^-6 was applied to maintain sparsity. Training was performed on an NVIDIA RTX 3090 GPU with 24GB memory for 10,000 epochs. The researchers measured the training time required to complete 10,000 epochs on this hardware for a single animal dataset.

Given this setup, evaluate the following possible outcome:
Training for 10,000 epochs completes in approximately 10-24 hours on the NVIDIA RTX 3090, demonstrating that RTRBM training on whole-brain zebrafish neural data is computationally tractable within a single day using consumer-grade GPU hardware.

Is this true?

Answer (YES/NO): NO